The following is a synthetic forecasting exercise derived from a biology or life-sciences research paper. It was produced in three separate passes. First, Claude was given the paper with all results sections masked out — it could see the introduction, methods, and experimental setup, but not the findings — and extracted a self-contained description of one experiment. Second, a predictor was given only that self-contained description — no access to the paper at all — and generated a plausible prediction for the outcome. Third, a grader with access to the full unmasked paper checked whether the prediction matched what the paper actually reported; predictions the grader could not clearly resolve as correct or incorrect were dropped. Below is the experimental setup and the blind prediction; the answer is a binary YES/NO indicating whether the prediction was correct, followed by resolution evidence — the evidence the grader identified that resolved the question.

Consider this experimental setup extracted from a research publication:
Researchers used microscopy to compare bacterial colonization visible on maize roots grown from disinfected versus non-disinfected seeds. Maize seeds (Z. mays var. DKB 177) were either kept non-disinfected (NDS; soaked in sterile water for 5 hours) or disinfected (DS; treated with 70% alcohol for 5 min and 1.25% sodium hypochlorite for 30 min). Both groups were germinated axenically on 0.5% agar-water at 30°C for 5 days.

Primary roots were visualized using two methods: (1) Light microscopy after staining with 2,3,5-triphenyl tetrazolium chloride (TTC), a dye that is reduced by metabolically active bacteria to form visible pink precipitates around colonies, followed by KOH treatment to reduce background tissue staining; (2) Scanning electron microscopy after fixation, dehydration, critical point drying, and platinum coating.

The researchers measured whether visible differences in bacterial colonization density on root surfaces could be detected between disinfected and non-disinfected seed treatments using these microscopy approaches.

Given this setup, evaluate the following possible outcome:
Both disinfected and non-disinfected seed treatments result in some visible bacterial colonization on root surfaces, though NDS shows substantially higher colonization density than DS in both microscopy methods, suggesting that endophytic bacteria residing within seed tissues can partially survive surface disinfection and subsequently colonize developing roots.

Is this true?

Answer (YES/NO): NO